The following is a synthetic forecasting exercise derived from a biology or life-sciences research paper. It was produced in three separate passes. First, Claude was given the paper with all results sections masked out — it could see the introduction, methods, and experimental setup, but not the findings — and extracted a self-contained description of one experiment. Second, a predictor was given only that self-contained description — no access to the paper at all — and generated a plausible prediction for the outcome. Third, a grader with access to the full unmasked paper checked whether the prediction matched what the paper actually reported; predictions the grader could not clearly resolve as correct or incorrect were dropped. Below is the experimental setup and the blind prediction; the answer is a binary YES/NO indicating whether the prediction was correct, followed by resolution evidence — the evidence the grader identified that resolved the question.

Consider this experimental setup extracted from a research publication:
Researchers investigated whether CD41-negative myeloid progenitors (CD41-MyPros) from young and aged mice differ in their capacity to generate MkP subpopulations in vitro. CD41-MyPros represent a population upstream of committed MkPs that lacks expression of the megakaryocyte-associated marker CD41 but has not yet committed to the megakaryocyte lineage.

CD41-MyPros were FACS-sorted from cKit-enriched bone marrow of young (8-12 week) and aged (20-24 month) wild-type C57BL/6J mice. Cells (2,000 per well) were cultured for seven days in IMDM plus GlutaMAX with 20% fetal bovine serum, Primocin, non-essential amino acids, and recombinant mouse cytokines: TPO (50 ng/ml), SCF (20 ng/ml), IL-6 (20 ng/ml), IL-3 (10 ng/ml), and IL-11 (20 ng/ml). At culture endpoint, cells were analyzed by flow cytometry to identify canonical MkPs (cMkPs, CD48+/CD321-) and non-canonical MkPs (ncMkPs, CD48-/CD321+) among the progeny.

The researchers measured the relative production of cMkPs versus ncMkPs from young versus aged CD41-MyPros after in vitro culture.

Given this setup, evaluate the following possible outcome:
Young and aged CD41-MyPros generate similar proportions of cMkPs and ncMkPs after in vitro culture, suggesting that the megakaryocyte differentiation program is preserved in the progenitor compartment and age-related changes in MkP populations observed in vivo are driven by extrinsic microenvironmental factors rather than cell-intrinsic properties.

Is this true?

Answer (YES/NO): NO